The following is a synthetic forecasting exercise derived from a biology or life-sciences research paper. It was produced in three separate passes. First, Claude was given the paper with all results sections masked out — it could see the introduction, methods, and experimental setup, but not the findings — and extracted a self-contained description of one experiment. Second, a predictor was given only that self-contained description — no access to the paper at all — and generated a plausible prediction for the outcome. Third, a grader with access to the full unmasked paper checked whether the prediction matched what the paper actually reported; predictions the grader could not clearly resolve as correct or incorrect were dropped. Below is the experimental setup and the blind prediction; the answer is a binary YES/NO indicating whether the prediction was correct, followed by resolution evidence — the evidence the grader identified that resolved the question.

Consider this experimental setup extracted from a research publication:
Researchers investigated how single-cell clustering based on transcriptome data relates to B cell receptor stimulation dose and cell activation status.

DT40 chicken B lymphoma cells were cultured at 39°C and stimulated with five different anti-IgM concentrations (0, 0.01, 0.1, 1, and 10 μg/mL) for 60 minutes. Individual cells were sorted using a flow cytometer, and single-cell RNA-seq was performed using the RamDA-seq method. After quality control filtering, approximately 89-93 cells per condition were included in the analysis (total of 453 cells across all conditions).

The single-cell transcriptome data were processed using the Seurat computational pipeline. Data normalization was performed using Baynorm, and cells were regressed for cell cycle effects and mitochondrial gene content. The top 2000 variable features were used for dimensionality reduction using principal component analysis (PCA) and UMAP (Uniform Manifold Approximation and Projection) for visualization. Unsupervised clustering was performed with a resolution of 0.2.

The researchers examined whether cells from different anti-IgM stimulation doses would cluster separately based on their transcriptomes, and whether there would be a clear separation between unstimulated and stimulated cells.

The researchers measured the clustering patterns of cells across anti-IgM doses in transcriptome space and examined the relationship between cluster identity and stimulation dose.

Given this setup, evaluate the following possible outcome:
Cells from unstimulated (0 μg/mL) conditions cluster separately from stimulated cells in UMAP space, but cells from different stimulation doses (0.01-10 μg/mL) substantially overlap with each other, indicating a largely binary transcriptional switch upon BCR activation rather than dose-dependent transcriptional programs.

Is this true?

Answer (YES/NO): NO